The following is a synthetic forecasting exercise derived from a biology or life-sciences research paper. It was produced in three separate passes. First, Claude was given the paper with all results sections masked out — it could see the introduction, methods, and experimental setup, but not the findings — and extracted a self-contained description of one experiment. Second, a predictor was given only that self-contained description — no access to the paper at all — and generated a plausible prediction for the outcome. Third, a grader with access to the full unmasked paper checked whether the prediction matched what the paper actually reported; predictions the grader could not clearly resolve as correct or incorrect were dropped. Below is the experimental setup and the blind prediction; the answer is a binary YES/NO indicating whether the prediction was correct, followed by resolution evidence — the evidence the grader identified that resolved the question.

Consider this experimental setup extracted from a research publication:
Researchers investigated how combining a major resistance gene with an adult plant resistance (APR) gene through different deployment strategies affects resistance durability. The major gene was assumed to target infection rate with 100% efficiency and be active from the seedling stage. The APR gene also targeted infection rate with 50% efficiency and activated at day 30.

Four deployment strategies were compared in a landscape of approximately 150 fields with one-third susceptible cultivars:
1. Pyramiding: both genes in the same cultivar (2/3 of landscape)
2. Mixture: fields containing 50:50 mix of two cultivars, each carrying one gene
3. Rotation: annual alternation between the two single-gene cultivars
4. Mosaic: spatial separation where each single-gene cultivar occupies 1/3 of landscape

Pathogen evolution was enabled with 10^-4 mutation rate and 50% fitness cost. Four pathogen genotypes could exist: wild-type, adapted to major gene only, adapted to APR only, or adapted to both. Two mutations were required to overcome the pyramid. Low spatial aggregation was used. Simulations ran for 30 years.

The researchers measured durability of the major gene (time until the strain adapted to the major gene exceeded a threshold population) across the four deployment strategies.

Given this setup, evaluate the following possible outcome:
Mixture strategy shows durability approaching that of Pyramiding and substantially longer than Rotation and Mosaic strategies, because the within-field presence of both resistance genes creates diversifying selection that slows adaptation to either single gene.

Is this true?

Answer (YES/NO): NO